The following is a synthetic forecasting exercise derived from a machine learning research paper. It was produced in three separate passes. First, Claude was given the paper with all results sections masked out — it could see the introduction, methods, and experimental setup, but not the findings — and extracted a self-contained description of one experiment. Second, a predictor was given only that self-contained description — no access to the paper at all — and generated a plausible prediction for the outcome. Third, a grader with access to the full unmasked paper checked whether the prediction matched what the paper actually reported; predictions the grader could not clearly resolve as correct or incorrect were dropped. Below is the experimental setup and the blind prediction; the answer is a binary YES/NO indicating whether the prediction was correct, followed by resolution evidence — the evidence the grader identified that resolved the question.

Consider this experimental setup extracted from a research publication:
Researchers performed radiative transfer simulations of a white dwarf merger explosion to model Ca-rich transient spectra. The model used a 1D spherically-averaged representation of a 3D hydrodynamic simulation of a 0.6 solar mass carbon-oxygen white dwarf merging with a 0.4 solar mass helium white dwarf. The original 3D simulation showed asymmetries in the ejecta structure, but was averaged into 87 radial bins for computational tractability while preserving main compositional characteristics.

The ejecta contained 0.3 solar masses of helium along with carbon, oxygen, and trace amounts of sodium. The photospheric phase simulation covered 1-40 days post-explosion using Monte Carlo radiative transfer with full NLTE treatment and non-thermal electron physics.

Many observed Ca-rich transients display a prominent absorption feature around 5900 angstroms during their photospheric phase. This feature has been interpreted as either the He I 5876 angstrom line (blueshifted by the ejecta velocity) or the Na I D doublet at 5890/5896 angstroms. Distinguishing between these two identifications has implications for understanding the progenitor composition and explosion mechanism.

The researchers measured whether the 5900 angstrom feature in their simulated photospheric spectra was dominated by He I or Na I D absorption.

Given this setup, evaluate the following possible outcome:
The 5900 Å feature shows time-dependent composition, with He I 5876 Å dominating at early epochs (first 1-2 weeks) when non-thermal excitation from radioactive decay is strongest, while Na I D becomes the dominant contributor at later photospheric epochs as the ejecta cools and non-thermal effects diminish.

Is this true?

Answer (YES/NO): NO